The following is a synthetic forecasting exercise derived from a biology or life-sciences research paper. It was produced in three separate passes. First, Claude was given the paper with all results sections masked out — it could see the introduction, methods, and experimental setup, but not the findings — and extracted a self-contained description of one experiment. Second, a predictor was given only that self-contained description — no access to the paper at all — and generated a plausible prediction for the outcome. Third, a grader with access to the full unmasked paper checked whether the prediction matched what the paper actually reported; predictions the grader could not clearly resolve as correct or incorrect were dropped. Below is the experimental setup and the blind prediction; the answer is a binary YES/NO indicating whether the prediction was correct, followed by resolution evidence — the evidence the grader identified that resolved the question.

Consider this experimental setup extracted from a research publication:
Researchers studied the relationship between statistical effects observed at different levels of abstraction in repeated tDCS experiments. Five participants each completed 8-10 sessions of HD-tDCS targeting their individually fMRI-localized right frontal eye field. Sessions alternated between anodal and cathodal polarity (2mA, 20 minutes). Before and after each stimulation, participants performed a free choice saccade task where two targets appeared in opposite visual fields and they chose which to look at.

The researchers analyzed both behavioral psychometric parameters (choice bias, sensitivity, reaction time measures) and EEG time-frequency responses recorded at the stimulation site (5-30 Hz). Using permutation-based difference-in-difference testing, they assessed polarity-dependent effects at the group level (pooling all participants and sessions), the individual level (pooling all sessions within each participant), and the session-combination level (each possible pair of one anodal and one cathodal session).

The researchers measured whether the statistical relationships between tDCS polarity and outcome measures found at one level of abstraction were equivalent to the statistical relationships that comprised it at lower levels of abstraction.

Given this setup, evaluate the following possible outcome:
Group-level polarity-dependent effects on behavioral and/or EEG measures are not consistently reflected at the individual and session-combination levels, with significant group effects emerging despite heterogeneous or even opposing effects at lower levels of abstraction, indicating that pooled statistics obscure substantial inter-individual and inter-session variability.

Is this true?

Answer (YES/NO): YES